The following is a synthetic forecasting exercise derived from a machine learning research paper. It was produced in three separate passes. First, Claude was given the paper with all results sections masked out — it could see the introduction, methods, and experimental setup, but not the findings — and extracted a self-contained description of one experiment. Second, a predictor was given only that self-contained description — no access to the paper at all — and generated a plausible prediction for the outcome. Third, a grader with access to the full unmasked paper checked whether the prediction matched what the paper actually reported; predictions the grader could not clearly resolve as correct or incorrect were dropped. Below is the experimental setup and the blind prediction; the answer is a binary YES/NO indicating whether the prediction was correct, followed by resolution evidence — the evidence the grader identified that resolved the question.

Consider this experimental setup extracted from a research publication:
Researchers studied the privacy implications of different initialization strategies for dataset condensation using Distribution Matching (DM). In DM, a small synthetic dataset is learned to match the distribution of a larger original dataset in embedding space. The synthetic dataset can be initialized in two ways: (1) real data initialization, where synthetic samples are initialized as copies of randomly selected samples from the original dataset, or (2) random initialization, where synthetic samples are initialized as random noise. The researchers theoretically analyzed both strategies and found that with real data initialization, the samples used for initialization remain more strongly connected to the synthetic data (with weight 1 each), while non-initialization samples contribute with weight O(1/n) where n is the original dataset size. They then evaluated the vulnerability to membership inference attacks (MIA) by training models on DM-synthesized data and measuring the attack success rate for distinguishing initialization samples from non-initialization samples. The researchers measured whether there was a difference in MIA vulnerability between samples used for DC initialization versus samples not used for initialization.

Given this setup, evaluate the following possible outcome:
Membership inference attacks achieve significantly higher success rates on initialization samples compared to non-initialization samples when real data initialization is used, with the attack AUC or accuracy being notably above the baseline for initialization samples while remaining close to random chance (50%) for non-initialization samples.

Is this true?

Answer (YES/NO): YES